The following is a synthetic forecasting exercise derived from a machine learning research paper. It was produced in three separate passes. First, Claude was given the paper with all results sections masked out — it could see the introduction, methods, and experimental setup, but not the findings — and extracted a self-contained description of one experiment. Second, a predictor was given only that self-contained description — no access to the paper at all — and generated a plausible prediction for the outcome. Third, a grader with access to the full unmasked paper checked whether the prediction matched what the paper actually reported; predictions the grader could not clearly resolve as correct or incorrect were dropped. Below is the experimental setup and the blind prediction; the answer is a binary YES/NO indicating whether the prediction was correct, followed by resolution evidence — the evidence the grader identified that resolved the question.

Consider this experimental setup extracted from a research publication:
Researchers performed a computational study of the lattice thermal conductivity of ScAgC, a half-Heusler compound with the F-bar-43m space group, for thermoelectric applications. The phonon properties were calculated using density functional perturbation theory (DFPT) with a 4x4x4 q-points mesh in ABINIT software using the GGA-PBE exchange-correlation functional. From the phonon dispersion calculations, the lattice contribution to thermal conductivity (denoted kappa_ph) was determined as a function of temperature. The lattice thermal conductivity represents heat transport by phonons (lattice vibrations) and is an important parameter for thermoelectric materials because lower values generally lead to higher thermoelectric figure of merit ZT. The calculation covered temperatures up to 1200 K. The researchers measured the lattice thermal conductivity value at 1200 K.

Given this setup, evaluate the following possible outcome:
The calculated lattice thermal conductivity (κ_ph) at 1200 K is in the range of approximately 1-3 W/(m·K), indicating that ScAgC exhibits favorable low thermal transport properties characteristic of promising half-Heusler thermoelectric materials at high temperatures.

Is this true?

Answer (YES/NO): NO